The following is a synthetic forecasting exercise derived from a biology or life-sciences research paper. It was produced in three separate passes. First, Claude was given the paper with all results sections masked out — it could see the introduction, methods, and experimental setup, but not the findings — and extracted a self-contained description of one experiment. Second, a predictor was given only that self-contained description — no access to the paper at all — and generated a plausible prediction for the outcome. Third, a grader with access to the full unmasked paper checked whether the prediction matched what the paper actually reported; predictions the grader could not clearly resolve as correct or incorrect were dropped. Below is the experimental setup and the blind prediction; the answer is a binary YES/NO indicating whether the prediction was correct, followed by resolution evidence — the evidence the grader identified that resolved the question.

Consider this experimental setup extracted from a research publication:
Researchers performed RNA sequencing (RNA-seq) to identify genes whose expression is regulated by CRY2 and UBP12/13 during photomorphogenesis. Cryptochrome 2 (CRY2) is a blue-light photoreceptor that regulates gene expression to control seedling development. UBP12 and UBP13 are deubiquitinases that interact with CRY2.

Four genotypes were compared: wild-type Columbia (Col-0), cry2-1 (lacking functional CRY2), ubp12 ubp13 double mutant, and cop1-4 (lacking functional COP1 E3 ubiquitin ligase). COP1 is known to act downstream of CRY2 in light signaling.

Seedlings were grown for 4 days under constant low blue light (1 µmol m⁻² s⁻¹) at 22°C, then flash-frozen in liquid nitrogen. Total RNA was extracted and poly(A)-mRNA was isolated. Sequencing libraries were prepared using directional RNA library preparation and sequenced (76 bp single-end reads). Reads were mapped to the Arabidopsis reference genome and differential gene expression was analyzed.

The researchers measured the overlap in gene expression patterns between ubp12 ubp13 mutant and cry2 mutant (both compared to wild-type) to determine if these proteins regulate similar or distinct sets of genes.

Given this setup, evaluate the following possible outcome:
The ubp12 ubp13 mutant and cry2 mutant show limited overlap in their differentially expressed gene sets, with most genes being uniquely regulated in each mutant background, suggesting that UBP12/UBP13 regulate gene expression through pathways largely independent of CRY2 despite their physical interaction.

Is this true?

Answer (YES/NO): NO